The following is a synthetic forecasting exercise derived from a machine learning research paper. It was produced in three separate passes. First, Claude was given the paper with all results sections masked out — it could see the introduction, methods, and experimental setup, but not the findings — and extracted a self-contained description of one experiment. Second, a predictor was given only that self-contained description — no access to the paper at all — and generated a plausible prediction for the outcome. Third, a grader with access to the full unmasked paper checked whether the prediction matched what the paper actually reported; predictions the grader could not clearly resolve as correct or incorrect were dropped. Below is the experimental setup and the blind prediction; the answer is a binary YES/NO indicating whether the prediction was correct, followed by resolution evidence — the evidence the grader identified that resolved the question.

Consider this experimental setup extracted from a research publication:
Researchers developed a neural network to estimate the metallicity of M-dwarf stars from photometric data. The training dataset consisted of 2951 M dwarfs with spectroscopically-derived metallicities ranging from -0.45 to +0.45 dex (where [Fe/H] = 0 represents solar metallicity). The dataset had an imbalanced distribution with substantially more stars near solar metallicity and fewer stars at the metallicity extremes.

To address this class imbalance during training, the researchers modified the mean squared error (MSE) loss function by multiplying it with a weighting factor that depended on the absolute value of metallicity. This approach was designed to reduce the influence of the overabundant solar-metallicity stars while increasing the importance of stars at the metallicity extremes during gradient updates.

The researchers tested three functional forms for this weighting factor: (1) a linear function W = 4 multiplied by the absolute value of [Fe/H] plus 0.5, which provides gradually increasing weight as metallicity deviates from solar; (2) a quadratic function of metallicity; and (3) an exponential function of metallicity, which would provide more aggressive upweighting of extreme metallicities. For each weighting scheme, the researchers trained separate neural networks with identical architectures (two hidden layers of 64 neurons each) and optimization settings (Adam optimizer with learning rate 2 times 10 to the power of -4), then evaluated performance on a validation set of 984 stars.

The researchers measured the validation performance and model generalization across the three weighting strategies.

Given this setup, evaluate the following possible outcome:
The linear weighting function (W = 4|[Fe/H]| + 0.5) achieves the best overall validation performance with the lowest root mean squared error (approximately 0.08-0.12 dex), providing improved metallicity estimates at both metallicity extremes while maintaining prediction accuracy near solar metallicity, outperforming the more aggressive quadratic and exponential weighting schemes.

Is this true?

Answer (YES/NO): YES